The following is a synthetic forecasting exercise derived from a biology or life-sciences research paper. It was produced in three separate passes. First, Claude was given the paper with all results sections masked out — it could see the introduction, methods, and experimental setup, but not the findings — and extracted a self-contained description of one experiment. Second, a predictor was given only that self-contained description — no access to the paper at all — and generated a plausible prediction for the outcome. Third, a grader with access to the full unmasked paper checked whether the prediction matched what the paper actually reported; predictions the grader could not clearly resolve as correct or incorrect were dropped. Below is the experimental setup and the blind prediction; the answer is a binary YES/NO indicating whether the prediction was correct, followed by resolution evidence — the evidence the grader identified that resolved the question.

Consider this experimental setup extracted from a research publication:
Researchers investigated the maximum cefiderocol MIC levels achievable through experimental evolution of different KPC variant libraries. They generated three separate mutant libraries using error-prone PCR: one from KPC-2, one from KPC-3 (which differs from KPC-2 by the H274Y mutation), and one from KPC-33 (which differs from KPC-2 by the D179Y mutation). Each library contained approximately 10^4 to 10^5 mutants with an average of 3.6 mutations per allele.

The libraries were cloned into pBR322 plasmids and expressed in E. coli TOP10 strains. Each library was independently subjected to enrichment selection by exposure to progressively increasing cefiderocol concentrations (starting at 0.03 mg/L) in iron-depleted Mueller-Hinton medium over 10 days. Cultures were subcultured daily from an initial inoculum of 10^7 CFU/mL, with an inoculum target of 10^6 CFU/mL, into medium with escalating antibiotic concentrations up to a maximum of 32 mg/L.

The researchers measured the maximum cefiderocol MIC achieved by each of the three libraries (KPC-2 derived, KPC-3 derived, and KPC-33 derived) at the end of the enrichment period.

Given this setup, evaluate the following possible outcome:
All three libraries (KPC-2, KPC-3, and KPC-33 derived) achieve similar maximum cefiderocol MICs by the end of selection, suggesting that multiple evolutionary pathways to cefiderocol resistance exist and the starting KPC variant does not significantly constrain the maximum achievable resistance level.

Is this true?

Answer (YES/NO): NO